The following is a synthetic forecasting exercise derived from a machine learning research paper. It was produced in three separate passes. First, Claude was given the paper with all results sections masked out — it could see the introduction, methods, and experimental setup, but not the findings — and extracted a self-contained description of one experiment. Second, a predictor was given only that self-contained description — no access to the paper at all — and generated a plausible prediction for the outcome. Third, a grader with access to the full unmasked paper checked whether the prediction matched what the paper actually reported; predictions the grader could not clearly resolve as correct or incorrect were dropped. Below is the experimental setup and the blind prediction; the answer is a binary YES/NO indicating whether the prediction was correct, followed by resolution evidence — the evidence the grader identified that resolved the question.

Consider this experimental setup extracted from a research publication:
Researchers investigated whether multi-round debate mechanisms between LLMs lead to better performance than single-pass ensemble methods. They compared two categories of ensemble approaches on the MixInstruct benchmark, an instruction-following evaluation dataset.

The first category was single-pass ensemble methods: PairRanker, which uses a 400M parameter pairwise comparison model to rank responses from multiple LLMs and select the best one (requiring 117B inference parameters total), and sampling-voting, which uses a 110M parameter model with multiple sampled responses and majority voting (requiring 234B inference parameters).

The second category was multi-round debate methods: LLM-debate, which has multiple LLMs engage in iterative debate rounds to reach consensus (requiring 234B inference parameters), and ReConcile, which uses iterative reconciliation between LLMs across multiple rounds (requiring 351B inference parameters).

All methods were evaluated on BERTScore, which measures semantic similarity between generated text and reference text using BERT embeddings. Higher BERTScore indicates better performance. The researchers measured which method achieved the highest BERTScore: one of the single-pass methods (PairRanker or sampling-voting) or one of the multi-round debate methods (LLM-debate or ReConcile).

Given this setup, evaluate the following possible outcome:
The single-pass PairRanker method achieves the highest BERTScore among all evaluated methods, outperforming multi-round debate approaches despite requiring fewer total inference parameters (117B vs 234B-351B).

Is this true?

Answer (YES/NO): YES